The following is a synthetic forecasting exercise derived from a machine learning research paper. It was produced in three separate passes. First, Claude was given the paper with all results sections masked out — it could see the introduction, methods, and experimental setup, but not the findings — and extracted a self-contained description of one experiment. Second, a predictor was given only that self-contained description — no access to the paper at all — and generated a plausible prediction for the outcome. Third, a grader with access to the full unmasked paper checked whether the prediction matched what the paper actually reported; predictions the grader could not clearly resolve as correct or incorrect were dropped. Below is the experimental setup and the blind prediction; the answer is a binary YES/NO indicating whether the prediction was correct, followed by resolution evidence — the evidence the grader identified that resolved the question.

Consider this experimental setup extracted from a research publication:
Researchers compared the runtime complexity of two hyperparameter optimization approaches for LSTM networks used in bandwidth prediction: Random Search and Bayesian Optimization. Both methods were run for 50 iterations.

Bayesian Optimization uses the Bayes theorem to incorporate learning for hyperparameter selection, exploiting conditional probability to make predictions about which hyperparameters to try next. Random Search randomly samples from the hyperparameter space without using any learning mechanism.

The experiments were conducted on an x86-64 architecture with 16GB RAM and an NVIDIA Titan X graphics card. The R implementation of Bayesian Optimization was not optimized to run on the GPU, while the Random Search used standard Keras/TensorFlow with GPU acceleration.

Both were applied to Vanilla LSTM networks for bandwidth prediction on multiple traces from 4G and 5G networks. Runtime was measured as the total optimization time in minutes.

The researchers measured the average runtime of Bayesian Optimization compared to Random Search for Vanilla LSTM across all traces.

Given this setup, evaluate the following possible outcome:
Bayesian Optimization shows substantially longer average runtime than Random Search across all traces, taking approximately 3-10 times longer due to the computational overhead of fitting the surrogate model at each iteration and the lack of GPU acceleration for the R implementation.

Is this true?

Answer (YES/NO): NO